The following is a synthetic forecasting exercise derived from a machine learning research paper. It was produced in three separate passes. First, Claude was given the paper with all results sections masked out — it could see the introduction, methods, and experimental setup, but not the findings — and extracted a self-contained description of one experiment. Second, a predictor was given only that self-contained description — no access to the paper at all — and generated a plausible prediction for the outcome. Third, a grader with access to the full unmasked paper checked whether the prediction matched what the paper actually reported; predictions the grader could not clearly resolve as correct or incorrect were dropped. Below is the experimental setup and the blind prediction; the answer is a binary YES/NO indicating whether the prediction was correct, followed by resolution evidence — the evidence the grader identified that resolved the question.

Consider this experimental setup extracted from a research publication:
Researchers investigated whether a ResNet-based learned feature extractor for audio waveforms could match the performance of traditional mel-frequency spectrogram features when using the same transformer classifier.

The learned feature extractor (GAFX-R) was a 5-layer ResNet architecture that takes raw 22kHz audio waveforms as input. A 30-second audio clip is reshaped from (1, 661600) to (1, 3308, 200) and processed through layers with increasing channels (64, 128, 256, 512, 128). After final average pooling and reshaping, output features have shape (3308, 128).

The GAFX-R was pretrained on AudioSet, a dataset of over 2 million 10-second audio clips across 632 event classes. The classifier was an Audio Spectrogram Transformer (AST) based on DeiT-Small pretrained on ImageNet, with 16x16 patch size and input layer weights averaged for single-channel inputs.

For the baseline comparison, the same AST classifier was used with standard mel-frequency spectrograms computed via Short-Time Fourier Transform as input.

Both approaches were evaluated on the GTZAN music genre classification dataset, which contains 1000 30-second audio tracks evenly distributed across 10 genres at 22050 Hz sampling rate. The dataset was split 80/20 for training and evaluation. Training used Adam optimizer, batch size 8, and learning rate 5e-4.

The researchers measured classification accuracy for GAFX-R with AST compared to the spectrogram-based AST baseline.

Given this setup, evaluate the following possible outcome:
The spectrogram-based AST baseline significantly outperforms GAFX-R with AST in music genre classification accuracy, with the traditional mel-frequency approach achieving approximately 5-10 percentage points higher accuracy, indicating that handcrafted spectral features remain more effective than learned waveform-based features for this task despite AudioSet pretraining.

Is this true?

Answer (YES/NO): NO